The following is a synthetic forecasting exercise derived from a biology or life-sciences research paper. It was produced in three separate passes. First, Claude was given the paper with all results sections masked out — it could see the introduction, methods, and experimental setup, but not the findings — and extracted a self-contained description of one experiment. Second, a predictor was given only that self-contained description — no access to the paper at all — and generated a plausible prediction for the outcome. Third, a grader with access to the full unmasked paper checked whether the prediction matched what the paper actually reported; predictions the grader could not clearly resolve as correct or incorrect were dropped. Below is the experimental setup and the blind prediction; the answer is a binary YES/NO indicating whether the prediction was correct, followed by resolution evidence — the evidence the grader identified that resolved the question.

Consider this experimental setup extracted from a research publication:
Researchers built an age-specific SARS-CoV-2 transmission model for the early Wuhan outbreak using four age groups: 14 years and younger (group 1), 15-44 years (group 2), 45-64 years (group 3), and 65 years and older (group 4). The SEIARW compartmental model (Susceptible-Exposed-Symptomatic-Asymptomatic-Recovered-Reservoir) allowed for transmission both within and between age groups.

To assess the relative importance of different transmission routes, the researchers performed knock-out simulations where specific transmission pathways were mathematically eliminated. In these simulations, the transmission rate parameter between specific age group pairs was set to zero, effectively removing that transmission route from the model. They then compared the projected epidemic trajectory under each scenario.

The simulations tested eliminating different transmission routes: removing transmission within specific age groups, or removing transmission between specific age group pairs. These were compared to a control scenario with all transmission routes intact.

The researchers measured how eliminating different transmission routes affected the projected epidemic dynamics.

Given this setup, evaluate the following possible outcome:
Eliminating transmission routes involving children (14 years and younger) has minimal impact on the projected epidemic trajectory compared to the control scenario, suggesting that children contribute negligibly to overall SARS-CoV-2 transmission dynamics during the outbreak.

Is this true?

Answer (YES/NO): YES